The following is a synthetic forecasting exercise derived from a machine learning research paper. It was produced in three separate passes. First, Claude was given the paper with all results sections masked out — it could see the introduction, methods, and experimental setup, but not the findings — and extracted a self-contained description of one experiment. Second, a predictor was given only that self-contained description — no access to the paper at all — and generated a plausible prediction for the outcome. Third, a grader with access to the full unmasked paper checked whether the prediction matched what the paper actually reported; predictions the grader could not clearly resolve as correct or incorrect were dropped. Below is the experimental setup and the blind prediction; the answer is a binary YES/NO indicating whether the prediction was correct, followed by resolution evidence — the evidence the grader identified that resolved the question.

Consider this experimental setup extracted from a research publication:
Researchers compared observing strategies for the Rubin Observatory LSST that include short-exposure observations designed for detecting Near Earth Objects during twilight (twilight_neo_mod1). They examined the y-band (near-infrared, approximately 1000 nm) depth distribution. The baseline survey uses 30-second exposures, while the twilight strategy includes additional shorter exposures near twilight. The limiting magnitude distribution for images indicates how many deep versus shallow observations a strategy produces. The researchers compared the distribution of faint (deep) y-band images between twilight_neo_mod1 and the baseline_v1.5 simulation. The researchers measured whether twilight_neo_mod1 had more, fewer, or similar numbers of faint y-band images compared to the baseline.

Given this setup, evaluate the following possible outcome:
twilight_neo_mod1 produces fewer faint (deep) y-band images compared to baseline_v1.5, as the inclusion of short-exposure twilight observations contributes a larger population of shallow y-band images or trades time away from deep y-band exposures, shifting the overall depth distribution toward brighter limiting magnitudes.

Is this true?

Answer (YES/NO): NO